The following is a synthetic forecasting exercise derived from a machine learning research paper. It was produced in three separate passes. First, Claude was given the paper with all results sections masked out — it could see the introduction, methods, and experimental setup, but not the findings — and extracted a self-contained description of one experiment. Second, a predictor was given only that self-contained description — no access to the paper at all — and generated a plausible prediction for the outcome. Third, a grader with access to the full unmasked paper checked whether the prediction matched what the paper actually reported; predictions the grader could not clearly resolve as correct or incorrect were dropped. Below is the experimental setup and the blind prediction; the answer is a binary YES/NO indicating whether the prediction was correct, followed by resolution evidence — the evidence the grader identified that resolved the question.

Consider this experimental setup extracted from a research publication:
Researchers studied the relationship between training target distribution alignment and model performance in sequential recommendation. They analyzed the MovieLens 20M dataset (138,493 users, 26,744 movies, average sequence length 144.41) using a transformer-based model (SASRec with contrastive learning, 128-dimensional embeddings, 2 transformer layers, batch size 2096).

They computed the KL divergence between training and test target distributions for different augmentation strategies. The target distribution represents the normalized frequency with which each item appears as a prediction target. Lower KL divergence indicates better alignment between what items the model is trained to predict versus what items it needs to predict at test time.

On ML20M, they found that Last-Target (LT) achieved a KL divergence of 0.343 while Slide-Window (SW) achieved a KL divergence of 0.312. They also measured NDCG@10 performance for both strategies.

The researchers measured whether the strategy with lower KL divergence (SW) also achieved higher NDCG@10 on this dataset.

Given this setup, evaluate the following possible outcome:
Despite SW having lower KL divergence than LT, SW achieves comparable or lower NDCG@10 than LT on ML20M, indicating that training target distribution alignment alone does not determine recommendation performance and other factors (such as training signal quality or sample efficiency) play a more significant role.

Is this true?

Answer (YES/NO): YES